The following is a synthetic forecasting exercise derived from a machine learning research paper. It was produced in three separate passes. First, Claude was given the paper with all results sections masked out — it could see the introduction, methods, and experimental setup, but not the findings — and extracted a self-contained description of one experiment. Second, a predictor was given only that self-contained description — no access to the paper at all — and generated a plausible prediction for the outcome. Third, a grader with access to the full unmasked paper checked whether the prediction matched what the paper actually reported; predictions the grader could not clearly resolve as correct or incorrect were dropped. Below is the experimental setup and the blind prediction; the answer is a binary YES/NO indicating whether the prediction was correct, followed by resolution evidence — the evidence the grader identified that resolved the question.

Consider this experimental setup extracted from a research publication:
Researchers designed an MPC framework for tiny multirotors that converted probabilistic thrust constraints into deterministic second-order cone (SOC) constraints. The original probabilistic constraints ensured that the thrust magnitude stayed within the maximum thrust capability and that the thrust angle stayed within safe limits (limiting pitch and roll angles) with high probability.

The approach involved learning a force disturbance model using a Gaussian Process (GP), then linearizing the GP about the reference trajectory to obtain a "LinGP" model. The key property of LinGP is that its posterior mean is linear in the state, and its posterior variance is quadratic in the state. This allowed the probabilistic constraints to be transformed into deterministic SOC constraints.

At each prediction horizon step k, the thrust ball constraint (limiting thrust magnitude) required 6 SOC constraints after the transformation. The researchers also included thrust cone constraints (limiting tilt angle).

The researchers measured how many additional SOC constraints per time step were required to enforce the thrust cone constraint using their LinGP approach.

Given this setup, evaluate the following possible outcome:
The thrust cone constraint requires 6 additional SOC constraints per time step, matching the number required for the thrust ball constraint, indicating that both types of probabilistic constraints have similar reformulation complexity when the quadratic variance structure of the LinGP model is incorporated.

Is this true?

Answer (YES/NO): NO